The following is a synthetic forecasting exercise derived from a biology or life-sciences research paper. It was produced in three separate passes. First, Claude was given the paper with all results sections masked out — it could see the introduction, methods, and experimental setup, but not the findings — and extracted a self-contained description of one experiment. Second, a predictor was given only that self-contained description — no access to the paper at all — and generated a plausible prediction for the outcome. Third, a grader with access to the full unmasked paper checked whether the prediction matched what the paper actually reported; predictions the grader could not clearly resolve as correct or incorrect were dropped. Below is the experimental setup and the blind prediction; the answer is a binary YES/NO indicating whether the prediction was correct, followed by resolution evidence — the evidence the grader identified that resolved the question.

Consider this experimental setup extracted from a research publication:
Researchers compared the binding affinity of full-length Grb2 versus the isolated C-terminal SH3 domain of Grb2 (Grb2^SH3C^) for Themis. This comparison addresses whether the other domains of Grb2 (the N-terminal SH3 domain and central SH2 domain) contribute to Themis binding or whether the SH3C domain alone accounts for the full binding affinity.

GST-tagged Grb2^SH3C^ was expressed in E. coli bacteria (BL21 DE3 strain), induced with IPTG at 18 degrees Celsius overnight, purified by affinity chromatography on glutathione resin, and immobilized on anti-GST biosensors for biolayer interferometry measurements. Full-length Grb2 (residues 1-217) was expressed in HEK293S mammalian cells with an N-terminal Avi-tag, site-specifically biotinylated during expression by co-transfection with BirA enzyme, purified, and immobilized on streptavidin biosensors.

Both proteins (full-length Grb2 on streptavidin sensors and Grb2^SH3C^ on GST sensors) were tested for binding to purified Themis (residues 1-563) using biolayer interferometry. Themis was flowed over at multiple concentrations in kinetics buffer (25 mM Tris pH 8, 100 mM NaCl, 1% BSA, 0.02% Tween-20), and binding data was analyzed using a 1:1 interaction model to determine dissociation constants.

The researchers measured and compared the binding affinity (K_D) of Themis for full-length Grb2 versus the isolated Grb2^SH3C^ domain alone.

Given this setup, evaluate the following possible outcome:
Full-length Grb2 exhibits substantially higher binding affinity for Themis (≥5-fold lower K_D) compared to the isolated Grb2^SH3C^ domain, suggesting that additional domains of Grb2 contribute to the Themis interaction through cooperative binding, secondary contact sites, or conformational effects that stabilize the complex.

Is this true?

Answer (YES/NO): NO